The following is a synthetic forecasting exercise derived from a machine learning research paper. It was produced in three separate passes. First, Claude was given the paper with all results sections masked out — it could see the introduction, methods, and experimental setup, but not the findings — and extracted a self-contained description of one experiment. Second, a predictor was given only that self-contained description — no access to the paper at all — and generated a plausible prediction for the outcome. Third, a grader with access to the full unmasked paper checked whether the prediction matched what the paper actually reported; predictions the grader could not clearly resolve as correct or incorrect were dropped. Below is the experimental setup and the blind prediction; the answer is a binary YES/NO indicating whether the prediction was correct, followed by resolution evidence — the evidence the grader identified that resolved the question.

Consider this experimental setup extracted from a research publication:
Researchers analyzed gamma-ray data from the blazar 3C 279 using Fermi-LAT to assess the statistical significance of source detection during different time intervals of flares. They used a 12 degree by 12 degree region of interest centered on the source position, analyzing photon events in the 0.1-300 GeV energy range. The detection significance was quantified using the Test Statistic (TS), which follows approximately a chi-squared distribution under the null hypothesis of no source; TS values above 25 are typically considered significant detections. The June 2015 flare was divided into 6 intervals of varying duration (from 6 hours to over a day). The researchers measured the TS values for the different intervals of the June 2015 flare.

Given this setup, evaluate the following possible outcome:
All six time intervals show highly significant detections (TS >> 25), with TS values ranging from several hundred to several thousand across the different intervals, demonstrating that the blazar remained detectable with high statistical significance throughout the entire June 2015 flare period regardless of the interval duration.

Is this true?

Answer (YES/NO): NO